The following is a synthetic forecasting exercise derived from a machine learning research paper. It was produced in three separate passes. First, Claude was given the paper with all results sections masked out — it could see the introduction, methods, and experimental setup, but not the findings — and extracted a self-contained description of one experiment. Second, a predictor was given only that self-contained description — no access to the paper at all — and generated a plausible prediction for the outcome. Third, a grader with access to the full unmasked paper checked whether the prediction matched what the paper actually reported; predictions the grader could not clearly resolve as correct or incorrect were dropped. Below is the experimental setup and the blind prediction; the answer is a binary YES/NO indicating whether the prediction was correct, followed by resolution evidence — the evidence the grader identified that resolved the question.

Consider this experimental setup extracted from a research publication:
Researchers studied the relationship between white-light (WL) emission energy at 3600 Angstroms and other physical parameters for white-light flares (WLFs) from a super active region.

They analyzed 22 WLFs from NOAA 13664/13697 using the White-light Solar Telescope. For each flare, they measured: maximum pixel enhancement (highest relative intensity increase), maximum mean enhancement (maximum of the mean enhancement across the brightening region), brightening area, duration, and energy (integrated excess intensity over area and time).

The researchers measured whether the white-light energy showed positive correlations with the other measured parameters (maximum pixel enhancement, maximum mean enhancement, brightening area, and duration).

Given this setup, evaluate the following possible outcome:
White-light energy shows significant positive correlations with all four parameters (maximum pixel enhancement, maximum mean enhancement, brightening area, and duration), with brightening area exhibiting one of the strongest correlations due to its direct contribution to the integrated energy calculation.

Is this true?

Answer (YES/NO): NO